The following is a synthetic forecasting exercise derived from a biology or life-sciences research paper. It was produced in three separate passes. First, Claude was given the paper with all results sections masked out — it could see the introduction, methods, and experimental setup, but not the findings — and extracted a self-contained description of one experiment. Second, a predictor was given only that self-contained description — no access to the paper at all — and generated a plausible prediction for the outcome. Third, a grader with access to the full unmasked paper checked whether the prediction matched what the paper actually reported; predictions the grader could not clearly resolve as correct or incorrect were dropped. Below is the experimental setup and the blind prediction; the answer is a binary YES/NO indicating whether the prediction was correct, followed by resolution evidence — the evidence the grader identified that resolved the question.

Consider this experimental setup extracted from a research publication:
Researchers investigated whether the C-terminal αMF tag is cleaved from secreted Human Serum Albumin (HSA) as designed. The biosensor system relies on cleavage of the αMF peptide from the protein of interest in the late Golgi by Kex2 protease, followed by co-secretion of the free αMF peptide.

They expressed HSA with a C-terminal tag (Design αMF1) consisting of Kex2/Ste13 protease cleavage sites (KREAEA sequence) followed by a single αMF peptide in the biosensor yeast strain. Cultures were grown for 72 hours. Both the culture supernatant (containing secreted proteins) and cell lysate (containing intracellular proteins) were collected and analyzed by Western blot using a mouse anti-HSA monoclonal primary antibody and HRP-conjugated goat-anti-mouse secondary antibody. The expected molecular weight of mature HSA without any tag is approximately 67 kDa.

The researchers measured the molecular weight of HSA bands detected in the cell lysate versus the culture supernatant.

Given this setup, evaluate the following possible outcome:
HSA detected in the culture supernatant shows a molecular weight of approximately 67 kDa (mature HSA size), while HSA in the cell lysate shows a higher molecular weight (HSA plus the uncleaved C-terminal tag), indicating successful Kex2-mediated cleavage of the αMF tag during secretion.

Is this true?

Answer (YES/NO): NO